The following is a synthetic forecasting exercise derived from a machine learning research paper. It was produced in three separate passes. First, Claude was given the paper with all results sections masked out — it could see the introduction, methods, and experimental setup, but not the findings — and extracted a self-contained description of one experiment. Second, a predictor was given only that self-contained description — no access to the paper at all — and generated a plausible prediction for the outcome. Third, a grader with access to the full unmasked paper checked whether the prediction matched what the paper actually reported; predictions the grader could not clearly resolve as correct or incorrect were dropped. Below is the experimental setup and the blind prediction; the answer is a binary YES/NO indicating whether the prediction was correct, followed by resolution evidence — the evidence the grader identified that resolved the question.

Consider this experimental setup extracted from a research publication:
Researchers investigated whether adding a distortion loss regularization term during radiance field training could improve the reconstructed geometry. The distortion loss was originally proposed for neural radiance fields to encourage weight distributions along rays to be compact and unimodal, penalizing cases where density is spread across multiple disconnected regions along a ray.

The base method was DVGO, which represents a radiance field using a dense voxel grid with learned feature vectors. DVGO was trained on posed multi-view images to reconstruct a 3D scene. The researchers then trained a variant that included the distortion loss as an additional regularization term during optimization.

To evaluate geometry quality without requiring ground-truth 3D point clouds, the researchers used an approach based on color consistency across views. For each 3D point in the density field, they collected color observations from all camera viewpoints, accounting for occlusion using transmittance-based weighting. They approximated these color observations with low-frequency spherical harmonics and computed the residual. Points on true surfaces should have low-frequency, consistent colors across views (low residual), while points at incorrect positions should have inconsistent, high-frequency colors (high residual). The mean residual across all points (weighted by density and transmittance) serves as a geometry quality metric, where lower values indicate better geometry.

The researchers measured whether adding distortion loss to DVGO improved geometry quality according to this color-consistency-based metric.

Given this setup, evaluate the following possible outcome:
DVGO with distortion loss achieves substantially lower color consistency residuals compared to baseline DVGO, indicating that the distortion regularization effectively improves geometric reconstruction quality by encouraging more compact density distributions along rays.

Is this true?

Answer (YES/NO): NO